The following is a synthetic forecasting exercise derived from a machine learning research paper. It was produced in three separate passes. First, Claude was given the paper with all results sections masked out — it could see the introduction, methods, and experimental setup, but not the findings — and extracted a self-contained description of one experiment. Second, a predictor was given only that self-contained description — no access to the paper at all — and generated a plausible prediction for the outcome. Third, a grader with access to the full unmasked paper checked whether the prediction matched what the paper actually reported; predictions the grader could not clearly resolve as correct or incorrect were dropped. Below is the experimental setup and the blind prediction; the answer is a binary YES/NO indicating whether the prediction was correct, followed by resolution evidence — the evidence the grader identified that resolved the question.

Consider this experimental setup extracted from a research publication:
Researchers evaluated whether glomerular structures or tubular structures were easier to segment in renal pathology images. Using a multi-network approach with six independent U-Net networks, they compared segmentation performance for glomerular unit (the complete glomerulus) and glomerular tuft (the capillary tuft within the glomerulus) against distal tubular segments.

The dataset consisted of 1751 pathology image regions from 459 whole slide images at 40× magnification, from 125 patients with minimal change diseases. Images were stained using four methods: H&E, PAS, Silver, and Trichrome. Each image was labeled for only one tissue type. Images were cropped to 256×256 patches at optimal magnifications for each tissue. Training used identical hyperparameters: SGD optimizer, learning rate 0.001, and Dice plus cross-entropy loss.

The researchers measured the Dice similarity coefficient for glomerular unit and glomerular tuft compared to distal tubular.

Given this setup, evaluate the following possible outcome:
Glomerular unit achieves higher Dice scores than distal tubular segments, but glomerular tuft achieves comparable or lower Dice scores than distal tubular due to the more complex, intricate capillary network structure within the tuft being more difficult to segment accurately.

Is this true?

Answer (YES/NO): NO